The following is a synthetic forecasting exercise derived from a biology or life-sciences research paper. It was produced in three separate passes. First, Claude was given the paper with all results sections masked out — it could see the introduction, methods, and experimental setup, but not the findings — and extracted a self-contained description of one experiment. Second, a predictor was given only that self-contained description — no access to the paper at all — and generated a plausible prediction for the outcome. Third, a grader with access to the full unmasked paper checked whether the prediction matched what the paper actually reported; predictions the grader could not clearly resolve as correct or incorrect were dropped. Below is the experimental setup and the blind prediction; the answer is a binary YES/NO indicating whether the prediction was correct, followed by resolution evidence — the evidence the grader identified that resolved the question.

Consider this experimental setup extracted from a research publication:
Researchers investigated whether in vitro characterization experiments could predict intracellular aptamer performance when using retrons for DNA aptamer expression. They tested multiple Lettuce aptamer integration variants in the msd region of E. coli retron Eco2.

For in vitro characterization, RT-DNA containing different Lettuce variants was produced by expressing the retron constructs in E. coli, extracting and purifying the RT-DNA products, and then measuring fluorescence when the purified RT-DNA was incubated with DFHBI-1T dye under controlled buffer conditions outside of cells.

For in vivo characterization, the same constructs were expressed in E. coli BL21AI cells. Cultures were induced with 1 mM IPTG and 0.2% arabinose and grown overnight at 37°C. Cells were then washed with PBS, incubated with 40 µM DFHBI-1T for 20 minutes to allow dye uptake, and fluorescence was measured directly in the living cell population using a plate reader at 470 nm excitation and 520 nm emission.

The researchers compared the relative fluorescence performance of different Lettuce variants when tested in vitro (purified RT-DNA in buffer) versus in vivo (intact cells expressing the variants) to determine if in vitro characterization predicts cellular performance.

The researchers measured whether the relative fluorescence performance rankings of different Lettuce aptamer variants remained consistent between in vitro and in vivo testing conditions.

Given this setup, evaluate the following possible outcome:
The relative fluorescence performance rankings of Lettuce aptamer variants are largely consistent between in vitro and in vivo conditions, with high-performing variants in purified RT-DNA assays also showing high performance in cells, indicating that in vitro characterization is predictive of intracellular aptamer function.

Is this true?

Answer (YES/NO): NO